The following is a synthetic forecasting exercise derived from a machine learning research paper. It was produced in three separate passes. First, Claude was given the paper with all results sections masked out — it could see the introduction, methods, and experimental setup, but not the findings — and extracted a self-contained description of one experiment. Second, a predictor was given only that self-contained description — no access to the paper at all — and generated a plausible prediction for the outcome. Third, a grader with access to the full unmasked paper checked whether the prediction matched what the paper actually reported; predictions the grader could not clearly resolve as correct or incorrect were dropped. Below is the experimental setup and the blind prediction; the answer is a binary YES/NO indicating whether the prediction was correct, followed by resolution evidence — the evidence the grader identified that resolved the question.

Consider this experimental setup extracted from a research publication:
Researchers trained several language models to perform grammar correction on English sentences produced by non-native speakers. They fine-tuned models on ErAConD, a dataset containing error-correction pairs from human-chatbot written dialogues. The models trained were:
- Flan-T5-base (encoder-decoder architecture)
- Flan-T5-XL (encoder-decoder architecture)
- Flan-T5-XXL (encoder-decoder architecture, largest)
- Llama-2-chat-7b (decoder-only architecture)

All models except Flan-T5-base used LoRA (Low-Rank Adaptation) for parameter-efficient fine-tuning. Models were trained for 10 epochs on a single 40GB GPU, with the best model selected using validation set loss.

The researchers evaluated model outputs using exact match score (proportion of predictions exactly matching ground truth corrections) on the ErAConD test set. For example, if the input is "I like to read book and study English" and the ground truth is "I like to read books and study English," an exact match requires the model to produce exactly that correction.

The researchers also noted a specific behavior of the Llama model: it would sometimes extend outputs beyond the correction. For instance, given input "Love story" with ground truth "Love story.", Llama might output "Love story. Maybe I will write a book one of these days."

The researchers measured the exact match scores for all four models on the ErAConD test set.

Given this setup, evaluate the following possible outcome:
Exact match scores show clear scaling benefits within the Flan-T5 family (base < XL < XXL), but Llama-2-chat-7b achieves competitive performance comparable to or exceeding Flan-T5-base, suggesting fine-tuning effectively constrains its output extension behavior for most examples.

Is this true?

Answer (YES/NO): NO